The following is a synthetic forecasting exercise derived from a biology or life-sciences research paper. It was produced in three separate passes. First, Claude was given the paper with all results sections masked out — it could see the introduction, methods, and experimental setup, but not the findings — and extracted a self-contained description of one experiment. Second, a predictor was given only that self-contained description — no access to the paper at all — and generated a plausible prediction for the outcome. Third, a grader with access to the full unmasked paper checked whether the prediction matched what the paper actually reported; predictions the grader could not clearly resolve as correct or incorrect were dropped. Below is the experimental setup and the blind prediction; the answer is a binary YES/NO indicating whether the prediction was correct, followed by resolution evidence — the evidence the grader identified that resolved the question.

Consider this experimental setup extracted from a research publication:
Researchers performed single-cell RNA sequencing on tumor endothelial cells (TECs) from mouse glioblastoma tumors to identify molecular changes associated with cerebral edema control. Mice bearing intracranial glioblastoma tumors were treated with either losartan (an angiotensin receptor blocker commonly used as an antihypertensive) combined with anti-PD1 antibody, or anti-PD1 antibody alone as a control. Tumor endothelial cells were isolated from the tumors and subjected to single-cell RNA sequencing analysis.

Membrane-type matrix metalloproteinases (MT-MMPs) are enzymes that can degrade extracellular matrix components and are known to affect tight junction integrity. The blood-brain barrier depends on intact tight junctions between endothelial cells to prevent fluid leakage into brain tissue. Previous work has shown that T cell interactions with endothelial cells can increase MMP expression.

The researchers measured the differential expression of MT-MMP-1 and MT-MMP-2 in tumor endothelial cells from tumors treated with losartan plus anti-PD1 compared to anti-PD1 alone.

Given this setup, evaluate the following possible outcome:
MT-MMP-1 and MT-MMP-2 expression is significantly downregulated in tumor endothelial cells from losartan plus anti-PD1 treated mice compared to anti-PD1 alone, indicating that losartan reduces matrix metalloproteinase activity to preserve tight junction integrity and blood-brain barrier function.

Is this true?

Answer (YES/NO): YES